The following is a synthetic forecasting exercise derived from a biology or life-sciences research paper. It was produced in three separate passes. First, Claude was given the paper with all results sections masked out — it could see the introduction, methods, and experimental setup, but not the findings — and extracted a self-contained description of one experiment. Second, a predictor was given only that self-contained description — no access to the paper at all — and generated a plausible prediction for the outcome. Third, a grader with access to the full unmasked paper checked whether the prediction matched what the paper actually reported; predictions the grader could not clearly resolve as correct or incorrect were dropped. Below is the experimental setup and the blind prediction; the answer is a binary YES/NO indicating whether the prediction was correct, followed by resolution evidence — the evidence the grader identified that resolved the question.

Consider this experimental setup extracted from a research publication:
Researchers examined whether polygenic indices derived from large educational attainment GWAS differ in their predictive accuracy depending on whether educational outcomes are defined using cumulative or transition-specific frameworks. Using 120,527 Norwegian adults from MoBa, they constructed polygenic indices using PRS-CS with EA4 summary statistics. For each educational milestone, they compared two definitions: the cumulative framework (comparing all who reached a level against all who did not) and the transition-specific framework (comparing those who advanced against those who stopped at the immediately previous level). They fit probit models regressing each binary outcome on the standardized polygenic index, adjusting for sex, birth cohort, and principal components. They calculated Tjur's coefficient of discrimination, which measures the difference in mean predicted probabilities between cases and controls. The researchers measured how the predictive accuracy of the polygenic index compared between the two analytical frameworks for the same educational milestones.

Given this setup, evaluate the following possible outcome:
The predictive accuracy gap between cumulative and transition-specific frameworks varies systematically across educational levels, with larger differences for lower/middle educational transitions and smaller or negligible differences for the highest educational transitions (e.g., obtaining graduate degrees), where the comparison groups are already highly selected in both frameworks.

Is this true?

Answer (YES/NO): NO